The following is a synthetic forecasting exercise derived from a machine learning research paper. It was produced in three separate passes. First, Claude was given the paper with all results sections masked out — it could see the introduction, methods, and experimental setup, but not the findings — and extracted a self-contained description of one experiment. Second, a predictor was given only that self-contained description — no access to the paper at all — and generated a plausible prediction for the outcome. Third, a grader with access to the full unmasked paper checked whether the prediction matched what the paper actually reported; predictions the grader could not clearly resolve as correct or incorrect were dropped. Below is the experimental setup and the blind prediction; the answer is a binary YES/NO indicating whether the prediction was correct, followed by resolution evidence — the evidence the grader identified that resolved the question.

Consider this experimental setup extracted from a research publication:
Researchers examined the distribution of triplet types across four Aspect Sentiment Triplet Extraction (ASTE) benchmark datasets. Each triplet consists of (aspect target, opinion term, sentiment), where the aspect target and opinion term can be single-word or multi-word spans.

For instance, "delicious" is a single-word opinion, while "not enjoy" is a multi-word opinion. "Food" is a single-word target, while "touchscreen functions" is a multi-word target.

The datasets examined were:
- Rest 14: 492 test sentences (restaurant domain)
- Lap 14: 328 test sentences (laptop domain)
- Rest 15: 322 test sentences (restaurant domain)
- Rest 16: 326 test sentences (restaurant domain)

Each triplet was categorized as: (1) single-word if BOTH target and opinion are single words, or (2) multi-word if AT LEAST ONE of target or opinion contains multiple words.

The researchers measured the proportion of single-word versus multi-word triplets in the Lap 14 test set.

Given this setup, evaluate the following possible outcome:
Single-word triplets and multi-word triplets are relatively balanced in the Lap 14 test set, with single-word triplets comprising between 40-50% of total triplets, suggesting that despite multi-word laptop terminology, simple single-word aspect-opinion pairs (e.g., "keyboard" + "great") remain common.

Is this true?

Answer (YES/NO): NO